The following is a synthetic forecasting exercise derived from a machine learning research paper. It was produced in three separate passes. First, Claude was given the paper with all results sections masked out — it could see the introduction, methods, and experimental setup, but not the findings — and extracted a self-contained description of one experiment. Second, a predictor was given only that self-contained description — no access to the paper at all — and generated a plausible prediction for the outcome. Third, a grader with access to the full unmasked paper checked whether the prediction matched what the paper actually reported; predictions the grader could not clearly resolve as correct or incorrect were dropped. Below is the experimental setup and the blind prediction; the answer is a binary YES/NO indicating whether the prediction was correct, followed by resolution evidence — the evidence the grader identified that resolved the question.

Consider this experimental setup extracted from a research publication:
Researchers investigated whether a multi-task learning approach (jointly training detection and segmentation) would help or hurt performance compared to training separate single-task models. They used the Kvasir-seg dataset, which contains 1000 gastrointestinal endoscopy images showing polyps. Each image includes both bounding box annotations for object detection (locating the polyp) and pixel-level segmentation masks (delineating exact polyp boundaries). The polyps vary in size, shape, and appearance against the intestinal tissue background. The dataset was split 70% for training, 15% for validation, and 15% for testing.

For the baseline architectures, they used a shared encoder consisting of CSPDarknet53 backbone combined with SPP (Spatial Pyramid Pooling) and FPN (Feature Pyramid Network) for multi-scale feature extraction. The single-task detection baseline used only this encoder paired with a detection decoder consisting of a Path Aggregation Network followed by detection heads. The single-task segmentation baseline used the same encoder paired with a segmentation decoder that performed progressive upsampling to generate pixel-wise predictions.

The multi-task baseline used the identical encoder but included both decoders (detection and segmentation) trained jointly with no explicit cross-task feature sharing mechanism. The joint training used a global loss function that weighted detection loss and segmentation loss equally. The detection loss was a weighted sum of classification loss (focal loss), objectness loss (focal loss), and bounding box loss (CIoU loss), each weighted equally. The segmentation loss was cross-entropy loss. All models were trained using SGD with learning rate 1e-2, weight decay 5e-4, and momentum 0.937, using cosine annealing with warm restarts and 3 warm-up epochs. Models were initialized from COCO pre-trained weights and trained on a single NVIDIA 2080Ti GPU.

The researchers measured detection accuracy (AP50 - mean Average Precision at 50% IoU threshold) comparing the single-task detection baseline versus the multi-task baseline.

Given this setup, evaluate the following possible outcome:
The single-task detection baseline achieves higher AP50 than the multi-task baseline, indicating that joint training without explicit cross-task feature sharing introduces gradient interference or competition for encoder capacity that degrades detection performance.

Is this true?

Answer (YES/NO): YES